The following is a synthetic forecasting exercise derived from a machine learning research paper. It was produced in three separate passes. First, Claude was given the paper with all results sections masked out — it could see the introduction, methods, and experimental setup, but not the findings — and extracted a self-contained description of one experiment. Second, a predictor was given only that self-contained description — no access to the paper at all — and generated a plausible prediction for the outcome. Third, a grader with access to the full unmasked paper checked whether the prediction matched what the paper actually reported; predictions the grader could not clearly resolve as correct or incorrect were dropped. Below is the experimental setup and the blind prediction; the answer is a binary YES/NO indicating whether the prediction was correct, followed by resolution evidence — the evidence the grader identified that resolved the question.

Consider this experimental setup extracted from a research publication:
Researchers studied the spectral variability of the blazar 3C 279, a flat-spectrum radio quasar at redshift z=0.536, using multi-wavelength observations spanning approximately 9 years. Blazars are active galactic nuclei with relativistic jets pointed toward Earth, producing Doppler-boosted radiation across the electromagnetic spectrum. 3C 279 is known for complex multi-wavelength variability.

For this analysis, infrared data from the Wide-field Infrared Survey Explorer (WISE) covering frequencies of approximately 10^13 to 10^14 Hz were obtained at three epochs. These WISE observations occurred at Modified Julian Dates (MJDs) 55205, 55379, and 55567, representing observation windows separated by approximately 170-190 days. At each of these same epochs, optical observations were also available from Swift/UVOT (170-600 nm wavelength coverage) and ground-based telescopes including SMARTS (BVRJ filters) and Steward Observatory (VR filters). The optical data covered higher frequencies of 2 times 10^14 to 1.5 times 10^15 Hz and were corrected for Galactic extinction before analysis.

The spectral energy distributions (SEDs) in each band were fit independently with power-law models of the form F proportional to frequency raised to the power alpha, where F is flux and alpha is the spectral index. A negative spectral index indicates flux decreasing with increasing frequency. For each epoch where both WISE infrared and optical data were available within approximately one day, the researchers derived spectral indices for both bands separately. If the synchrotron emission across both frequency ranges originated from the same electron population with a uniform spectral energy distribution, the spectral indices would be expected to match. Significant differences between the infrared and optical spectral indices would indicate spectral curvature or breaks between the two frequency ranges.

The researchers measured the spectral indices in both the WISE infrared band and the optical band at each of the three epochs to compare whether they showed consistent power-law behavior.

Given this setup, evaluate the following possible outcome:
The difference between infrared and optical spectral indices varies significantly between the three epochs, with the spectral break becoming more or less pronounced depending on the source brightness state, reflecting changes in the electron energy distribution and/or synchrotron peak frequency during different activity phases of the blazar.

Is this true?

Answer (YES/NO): NO